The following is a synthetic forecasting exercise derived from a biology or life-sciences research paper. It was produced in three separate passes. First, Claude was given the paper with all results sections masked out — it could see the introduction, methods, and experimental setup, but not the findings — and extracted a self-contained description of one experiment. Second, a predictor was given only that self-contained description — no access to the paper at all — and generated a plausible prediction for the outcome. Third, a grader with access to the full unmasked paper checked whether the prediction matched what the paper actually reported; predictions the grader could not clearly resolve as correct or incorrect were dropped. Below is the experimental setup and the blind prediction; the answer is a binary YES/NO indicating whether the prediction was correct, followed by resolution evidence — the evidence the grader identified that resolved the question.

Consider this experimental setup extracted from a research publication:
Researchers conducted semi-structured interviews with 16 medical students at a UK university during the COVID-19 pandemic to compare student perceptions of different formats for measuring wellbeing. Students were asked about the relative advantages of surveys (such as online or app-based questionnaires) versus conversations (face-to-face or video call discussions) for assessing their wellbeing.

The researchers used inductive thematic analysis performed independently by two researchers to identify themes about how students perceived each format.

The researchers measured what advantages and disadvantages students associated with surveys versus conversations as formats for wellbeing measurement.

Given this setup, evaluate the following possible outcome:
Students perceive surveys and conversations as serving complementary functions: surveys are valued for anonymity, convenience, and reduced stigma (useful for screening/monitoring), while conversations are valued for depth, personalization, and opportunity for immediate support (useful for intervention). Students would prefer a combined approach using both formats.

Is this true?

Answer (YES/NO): NO